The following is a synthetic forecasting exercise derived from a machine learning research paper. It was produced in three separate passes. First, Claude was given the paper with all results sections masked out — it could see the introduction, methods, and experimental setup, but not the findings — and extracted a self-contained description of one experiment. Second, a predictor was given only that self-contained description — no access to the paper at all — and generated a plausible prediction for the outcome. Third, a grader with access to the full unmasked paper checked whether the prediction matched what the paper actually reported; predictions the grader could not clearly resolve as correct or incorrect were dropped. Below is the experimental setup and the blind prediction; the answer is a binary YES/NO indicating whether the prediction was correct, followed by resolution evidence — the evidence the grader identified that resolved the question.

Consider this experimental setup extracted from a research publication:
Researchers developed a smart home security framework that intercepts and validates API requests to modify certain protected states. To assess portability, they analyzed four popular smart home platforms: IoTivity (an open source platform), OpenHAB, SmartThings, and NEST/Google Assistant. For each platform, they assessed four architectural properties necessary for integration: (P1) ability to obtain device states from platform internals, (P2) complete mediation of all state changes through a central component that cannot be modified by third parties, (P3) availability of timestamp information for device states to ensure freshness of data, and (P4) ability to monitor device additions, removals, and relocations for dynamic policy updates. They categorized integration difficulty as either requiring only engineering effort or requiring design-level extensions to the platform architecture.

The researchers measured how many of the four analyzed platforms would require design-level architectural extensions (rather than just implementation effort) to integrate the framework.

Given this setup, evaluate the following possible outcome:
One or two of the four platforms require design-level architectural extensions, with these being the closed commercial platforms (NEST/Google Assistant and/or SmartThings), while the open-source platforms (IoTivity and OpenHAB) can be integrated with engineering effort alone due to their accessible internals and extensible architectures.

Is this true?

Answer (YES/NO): NO